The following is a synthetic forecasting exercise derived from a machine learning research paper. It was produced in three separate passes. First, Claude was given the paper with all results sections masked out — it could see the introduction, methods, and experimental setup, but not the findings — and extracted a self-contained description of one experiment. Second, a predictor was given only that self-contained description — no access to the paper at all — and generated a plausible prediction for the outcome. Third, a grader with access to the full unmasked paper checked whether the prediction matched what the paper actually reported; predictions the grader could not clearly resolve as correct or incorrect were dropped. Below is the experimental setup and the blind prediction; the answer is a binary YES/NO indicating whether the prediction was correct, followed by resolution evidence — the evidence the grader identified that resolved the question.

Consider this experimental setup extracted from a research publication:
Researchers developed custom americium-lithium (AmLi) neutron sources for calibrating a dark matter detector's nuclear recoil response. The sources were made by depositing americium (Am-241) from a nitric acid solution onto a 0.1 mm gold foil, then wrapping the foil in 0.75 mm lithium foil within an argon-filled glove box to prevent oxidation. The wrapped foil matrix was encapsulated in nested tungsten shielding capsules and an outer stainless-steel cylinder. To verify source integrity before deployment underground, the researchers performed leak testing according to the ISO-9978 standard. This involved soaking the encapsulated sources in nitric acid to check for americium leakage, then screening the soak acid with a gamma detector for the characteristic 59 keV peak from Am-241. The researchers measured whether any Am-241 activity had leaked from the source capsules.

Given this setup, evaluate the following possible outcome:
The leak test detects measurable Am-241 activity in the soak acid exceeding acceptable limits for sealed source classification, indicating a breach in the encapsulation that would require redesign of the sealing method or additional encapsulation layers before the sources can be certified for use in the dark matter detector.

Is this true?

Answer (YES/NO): NO